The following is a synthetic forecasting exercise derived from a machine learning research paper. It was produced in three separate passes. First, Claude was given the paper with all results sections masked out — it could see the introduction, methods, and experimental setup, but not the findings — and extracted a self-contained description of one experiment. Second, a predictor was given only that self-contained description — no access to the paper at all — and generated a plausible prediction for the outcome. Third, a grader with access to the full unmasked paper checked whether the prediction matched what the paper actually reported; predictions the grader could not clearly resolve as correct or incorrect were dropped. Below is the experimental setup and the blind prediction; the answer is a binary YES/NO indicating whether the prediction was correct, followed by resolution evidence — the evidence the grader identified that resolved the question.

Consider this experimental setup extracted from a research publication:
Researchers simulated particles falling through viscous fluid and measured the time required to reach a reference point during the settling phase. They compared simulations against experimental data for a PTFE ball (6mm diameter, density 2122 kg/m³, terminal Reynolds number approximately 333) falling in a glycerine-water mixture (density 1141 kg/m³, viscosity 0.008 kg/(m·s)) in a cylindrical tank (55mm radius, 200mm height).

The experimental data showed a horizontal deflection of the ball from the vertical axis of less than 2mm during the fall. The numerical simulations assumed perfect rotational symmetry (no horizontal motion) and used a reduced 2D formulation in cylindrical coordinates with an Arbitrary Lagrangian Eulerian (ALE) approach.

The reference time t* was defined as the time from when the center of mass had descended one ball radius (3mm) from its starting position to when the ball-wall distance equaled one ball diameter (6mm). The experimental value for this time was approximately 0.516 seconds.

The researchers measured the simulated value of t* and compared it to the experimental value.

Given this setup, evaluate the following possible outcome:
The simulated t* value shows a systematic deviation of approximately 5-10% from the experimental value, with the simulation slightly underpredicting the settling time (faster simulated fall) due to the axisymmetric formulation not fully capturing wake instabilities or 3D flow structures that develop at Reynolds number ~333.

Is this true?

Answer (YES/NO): NO